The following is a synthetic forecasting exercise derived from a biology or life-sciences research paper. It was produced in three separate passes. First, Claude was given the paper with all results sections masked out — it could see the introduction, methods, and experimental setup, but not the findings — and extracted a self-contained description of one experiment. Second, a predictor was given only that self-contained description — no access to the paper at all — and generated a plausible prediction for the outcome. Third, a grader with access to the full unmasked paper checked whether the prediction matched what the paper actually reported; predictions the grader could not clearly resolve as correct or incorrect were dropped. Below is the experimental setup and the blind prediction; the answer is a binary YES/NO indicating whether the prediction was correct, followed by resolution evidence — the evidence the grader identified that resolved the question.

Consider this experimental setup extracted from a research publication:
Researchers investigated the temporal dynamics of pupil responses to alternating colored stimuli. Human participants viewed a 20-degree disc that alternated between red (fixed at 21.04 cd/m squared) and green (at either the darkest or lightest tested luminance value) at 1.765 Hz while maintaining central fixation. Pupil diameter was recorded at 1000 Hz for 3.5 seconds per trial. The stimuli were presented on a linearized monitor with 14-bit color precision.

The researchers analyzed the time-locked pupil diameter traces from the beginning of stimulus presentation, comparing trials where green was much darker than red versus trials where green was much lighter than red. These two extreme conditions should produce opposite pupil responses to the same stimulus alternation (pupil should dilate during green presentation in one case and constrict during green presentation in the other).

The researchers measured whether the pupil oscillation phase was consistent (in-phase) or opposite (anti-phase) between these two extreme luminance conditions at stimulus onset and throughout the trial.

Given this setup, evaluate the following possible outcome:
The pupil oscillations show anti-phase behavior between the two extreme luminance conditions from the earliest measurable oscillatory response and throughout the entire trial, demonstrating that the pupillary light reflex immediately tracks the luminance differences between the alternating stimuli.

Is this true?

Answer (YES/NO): NO